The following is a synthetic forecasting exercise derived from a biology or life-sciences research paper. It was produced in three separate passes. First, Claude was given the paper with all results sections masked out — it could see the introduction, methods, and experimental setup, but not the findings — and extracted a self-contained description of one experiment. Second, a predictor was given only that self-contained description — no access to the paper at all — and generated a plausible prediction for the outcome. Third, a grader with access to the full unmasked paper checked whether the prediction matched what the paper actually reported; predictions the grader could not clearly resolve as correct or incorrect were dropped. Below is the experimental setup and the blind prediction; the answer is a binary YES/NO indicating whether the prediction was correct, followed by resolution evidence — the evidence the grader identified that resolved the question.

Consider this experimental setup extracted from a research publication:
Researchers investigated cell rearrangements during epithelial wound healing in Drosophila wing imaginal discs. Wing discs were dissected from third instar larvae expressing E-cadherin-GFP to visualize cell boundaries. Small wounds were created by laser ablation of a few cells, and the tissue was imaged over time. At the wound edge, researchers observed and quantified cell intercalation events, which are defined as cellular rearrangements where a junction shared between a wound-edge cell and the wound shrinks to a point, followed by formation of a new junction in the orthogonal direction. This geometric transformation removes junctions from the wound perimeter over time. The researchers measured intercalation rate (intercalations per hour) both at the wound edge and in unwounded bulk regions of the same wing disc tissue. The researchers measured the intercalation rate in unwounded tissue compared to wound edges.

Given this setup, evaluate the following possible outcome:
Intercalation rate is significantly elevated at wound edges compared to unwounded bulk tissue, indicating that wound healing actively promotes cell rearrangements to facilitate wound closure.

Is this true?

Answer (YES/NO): YES